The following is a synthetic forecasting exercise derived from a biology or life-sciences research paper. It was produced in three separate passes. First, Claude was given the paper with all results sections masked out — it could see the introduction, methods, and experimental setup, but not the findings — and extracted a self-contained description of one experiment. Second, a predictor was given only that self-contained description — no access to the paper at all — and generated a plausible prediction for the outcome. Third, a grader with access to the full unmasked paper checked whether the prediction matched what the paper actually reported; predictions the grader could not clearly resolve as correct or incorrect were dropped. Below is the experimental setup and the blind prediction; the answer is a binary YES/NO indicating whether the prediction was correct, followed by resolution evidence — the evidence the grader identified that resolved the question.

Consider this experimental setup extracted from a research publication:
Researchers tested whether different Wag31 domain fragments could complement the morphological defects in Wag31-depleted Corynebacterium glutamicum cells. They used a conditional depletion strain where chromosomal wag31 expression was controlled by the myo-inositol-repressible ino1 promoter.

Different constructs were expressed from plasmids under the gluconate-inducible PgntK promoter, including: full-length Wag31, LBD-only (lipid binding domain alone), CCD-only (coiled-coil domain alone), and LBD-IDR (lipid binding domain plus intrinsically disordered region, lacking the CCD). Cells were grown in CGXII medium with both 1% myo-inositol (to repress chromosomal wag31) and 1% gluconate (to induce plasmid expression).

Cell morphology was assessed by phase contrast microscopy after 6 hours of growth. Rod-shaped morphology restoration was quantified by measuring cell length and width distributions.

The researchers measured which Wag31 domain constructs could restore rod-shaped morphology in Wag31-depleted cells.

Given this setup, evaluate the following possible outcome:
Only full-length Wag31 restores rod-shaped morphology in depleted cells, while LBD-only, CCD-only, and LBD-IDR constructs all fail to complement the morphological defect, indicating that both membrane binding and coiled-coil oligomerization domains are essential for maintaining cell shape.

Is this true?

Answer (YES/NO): NO